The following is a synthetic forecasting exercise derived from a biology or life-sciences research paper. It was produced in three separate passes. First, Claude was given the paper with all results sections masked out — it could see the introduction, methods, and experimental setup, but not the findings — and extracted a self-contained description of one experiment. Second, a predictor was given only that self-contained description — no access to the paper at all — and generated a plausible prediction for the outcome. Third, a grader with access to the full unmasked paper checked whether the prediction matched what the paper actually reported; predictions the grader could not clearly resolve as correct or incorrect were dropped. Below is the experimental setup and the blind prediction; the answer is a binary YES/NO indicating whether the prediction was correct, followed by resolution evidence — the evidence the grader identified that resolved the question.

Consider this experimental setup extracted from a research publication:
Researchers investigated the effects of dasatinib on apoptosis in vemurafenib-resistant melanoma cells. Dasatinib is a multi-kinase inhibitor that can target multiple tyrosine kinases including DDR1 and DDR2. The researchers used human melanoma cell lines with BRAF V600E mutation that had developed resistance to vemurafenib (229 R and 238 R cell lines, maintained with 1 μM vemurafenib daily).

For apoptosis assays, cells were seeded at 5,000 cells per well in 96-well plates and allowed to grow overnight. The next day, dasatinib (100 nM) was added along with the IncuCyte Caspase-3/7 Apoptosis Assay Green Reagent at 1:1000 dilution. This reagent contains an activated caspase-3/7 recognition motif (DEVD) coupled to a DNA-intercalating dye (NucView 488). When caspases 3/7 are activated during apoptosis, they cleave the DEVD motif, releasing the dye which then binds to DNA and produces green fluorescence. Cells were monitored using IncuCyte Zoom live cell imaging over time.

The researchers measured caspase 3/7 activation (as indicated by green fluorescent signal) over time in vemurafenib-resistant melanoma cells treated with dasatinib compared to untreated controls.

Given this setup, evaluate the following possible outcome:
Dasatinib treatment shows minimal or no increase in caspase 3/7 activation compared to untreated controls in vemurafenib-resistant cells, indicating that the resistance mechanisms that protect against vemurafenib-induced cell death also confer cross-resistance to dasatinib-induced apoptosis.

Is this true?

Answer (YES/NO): NO